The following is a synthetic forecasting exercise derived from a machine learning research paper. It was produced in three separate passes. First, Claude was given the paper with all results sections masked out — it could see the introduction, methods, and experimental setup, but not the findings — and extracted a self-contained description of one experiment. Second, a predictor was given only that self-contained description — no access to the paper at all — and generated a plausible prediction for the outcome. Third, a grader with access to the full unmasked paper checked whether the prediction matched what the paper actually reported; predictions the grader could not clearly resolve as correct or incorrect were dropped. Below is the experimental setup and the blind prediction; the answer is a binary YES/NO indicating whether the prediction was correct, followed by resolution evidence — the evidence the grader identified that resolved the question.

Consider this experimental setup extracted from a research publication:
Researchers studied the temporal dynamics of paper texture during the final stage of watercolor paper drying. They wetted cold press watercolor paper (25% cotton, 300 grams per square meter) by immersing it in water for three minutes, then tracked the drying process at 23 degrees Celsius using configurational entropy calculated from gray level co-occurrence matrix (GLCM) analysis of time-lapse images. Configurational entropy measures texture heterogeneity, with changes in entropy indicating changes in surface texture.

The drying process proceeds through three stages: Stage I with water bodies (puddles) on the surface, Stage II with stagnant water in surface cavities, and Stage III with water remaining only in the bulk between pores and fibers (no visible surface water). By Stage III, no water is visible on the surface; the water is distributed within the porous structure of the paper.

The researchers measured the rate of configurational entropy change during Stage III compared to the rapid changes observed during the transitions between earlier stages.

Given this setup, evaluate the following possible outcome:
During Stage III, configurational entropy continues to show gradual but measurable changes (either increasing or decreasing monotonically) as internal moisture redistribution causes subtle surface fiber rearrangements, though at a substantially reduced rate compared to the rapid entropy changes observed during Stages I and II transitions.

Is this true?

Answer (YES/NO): NO